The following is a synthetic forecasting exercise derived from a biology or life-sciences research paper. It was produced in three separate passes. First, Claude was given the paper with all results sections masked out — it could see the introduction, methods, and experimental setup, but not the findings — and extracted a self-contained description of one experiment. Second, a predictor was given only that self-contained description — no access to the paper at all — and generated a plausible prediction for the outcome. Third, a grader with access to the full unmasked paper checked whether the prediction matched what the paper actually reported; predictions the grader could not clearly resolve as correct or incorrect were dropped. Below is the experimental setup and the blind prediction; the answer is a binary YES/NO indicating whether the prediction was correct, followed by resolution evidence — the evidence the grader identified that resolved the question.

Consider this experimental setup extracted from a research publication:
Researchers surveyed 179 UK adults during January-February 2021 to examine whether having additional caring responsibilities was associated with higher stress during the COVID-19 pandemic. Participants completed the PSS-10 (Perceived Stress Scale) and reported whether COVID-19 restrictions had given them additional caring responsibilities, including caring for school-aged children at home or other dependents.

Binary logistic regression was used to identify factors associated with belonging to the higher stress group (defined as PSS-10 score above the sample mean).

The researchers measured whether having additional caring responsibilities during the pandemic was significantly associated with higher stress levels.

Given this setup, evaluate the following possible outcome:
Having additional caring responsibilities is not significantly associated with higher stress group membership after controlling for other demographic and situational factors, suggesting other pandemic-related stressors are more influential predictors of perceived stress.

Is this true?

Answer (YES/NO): YES